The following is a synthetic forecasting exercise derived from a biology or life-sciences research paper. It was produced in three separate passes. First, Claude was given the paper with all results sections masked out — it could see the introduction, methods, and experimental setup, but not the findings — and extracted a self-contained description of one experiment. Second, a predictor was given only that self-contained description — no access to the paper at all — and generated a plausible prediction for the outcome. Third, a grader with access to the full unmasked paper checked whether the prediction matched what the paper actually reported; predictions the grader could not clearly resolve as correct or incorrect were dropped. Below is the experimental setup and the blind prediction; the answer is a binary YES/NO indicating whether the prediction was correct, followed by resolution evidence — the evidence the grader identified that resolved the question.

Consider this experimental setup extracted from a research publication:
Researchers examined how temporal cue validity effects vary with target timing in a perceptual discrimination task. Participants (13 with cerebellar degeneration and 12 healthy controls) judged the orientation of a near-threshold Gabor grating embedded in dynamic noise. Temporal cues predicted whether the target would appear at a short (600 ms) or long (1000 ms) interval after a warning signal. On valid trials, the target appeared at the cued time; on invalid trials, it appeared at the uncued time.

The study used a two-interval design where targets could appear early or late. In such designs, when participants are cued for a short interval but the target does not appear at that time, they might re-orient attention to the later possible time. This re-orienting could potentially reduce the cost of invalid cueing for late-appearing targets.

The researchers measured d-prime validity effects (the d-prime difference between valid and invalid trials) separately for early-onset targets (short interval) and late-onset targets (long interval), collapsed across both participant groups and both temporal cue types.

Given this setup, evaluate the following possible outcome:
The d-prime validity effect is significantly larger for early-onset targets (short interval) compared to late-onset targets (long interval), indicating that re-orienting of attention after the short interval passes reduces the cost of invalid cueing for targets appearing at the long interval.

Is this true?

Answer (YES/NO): YES